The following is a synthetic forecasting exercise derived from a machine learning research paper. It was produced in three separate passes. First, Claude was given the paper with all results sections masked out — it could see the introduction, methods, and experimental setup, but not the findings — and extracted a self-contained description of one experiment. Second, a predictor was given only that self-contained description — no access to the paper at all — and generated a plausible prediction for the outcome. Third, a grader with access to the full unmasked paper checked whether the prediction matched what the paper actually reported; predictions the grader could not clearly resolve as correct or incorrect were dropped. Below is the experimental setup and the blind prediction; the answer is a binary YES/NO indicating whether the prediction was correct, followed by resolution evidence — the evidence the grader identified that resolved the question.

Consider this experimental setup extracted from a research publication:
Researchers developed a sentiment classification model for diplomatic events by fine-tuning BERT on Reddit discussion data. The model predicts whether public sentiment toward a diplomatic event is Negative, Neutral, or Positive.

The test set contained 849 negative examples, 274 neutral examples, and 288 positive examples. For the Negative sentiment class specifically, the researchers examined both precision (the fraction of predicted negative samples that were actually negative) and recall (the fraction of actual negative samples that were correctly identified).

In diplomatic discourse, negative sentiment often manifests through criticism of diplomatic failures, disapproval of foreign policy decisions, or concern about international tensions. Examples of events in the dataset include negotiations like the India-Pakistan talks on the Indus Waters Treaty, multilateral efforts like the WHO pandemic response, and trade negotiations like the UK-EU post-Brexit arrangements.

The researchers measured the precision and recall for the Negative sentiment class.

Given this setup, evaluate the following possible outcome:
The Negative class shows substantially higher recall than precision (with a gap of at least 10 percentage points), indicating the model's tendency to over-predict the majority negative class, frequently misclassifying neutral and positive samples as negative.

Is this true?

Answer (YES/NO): YES